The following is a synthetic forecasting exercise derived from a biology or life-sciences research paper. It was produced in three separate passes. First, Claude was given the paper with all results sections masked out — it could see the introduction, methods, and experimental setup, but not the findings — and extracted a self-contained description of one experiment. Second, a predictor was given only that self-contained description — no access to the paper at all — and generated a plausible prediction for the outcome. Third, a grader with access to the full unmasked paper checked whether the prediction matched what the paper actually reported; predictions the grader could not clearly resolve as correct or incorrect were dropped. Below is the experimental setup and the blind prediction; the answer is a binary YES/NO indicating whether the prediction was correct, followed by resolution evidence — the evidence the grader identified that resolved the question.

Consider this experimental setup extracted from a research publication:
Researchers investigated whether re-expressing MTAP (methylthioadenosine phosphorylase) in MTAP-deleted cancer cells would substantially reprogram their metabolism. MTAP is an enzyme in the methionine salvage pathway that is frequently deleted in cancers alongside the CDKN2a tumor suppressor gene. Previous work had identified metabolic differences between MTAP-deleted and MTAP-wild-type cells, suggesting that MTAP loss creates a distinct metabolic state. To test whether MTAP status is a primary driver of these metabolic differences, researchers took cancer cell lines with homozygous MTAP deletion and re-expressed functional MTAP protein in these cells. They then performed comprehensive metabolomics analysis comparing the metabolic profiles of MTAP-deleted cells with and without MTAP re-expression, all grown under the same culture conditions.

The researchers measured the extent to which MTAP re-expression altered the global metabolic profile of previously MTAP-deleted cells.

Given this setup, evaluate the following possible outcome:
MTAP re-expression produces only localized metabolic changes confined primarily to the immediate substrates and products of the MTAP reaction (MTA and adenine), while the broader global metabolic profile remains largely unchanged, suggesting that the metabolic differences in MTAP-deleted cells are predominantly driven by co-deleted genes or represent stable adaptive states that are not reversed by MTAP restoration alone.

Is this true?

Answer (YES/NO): YES